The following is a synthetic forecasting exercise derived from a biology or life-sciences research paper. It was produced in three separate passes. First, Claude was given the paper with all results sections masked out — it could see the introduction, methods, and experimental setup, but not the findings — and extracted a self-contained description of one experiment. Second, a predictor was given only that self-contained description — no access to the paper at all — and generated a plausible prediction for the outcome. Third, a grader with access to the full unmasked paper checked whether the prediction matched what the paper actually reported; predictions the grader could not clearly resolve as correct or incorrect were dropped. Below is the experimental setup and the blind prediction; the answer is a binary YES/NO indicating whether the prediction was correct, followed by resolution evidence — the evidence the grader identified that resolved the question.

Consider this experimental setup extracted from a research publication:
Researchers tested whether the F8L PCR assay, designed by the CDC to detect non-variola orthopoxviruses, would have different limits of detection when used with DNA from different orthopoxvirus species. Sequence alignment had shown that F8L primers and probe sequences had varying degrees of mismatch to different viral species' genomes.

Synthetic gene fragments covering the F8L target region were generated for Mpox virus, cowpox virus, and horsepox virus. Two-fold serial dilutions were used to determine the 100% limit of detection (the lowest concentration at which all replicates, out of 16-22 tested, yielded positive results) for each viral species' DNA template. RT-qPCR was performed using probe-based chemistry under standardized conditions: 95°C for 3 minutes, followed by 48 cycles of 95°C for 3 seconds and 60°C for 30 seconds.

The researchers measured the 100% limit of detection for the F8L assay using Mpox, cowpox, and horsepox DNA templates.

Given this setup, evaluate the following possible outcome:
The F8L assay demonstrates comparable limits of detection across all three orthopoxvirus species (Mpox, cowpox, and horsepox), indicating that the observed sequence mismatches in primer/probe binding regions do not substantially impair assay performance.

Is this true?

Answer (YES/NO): NO